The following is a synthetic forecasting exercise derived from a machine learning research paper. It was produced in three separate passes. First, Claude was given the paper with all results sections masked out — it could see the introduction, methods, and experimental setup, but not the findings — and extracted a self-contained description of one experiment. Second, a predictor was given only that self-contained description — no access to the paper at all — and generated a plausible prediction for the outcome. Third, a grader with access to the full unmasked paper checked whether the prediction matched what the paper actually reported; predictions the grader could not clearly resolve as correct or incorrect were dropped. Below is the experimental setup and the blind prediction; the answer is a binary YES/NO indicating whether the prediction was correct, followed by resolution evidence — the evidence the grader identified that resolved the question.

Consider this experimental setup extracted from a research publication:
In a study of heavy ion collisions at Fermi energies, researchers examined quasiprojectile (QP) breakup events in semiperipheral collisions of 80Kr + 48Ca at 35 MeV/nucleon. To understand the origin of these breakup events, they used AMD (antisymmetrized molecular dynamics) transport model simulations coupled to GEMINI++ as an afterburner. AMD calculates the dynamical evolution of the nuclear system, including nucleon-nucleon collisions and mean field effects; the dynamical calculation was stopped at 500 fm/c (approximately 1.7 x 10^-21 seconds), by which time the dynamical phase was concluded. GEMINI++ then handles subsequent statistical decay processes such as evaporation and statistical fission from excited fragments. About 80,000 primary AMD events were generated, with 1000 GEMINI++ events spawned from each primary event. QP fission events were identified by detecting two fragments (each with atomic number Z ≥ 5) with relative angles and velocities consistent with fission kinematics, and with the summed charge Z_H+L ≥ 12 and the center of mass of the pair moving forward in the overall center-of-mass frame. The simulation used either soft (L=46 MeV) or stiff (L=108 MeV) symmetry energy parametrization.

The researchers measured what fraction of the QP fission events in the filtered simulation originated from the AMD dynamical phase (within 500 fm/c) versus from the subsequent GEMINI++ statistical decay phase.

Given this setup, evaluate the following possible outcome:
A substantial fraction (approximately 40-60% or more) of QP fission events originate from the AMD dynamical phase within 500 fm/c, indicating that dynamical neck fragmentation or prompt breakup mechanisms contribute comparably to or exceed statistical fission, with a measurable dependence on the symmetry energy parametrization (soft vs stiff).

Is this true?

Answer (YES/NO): NO